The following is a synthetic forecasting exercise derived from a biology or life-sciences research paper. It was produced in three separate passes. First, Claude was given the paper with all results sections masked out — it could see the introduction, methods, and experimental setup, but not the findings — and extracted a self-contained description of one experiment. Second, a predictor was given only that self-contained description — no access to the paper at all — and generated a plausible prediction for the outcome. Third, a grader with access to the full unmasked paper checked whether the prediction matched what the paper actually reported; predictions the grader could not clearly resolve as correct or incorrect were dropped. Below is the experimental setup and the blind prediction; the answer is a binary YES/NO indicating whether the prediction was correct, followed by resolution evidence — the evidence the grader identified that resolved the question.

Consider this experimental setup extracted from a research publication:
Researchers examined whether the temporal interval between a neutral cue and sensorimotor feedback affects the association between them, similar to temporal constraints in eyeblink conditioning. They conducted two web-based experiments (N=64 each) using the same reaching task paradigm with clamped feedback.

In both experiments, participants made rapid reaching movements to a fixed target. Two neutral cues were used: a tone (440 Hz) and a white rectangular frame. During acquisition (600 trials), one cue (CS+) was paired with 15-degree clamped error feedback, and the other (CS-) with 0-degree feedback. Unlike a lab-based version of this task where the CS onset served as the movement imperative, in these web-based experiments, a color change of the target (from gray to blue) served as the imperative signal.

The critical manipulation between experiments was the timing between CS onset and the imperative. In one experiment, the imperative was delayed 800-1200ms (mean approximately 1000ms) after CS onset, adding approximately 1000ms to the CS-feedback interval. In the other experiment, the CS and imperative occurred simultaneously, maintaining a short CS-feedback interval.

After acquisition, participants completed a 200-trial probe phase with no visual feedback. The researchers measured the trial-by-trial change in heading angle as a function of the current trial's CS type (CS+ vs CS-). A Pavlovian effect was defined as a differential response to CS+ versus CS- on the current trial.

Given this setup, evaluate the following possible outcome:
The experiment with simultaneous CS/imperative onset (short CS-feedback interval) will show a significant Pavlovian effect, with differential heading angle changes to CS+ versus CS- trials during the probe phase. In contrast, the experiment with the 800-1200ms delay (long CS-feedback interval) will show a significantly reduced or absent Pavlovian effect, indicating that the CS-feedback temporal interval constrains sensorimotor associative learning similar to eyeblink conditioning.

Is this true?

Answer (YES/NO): YES